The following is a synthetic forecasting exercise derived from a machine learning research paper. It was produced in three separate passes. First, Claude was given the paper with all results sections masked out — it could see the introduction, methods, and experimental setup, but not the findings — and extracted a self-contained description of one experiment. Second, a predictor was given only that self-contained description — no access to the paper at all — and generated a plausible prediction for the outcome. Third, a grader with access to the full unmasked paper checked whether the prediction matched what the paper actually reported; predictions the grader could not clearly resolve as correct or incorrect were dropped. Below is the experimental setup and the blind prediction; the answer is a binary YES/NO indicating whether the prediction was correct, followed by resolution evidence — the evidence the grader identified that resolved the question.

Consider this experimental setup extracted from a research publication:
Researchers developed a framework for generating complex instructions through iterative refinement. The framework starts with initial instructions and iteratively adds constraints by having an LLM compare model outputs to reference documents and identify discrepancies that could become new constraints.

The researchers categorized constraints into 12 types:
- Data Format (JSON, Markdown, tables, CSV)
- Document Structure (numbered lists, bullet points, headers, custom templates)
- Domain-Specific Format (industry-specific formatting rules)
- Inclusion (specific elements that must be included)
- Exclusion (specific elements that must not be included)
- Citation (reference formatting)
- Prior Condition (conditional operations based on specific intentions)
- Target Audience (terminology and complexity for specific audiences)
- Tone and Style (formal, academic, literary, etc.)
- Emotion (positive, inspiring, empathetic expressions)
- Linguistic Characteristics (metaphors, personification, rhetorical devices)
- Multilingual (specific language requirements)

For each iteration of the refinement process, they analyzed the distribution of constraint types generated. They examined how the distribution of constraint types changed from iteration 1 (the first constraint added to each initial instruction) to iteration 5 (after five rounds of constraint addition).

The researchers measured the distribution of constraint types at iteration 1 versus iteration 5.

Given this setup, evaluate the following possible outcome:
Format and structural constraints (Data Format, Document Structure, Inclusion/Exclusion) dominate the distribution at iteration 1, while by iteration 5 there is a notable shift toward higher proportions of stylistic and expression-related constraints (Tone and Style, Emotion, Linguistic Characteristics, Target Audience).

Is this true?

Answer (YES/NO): NO